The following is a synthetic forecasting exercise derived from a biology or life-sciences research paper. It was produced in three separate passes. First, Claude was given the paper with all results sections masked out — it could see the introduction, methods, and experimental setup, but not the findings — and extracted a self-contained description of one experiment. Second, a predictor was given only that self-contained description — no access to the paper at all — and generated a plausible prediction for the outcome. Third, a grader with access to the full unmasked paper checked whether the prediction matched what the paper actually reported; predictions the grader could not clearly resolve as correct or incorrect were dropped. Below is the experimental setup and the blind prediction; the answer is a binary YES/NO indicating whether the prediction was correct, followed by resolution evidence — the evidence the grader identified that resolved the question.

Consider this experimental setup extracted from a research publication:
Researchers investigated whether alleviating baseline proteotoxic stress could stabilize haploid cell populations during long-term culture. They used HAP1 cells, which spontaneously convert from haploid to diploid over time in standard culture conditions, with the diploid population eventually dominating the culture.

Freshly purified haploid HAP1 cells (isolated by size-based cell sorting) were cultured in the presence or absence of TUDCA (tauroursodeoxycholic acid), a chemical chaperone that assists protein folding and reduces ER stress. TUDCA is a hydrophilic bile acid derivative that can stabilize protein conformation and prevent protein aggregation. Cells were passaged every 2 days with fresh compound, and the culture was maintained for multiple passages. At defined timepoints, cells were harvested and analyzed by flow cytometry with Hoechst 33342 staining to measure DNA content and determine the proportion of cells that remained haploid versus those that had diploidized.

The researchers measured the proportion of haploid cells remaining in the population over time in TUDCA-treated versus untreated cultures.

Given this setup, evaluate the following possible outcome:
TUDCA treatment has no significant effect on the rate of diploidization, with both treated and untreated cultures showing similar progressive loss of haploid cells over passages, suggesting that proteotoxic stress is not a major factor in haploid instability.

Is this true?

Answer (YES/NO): NO